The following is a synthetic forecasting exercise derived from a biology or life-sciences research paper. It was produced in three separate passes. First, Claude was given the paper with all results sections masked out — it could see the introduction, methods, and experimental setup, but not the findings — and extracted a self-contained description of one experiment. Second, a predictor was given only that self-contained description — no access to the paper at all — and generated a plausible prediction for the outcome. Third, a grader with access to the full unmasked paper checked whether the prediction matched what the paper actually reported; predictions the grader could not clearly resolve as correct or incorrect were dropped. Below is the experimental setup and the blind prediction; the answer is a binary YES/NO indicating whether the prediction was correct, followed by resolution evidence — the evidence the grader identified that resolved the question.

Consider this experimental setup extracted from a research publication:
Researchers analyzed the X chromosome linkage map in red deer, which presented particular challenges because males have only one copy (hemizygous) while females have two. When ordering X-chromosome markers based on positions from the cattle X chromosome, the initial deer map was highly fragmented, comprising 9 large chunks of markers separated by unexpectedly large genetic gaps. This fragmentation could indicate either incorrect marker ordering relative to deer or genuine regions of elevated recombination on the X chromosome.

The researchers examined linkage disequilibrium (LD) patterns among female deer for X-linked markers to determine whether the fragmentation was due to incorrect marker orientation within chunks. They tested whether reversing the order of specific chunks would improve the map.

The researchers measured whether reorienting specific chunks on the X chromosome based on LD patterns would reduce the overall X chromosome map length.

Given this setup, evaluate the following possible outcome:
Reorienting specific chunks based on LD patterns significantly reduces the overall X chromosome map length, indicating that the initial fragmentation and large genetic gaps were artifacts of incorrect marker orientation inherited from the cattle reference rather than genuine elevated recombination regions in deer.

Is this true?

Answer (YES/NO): YES